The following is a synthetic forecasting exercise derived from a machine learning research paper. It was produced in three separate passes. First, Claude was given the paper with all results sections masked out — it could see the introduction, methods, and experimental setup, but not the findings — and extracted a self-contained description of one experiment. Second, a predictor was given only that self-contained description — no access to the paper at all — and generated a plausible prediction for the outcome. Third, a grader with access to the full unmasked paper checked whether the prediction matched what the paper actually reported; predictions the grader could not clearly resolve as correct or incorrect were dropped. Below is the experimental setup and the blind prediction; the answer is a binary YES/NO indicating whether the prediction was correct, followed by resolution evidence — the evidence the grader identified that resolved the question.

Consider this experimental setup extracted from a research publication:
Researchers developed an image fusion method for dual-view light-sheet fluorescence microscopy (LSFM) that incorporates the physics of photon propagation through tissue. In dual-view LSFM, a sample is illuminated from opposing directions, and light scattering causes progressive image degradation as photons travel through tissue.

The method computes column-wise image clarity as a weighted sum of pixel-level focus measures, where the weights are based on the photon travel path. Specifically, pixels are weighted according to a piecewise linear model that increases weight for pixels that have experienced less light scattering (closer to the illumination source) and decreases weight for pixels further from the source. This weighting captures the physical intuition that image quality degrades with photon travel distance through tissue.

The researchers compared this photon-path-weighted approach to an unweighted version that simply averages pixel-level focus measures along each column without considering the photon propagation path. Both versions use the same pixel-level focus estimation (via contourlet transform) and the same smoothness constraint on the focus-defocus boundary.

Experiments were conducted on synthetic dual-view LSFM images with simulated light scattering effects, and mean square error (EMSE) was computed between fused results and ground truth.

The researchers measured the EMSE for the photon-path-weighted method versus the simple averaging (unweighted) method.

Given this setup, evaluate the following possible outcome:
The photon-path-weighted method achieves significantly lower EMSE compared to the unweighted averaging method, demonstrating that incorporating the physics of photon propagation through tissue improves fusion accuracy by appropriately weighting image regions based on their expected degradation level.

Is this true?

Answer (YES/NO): NO